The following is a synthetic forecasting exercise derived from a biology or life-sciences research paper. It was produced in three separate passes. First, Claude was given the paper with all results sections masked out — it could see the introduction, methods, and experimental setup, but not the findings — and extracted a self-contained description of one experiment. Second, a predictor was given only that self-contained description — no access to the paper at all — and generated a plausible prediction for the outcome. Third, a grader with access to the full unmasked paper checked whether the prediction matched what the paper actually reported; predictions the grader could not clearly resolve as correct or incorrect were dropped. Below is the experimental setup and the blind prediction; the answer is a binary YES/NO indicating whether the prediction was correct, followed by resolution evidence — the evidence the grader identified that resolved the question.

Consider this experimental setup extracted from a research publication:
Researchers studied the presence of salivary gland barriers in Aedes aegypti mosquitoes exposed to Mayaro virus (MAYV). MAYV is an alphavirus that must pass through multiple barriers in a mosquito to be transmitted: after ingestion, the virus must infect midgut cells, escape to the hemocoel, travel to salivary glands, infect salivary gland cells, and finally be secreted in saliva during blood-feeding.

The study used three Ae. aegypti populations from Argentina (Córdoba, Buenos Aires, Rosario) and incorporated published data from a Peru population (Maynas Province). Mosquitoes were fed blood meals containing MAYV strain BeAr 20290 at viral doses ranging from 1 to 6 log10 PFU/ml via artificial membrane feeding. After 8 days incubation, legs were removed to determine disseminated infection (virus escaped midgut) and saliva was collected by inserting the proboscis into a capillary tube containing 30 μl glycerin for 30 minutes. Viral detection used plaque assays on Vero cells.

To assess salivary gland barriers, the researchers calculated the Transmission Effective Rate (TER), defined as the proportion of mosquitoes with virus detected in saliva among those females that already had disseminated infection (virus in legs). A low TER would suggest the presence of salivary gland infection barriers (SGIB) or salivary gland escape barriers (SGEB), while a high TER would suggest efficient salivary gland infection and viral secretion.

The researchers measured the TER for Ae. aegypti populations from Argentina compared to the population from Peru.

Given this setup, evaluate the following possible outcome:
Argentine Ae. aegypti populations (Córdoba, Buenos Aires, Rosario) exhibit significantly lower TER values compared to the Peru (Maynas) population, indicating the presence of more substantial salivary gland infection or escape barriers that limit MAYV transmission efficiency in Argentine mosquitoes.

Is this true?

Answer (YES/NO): YES